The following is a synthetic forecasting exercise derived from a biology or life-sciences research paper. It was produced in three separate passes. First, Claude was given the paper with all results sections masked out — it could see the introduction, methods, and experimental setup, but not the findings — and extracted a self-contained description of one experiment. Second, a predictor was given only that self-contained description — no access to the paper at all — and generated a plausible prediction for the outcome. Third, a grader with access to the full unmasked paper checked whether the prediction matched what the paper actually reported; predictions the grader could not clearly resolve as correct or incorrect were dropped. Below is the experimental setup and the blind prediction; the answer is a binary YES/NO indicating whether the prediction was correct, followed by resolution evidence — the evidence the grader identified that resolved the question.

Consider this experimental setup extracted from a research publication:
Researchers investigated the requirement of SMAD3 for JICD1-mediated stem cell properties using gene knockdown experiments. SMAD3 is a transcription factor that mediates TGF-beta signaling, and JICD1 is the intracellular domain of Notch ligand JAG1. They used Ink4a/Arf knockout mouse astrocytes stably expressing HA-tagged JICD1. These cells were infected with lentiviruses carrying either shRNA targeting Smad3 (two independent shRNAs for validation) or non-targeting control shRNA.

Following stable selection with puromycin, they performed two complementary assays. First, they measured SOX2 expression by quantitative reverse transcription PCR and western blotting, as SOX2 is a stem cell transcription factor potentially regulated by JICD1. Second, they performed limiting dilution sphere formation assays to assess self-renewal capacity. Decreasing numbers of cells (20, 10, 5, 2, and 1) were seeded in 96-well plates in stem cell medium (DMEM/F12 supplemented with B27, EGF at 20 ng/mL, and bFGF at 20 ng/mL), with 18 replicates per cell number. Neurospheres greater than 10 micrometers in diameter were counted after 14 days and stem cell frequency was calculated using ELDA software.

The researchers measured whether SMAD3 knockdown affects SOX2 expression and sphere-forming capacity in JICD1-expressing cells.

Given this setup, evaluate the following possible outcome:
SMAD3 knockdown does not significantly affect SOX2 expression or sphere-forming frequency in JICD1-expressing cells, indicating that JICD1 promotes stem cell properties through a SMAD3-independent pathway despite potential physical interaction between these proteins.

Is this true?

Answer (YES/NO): NO